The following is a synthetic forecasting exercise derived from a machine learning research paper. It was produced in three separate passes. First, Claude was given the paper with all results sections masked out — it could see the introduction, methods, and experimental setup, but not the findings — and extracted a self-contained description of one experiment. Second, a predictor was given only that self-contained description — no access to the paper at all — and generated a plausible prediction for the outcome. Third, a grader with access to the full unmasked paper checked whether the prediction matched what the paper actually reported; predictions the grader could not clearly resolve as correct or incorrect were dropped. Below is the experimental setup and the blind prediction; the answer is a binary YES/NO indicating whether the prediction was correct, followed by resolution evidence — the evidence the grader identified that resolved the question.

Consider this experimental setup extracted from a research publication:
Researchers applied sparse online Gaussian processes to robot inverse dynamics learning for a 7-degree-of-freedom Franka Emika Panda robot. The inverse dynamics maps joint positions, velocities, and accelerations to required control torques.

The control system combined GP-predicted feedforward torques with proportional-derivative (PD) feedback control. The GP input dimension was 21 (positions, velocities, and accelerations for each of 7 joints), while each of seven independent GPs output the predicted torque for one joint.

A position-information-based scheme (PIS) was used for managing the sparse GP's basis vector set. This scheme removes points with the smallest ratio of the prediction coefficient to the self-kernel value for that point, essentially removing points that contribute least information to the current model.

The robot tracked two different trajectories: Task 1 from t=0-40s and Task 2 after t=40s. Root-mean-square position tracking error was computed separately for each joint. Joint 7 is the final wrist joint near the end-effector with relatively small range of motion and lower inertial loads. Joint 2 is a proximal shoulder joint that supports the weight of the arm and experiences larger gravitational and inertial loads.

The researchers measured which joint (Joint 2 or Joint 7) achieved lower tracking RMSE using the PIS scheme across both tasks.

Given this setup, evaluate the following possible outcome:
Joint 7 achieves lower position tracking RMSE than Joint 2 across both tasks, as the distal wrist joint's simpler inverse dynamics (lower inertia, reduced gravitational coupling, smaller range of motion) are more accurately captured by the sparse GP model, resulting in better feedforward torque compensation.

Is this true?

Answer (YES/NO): YES